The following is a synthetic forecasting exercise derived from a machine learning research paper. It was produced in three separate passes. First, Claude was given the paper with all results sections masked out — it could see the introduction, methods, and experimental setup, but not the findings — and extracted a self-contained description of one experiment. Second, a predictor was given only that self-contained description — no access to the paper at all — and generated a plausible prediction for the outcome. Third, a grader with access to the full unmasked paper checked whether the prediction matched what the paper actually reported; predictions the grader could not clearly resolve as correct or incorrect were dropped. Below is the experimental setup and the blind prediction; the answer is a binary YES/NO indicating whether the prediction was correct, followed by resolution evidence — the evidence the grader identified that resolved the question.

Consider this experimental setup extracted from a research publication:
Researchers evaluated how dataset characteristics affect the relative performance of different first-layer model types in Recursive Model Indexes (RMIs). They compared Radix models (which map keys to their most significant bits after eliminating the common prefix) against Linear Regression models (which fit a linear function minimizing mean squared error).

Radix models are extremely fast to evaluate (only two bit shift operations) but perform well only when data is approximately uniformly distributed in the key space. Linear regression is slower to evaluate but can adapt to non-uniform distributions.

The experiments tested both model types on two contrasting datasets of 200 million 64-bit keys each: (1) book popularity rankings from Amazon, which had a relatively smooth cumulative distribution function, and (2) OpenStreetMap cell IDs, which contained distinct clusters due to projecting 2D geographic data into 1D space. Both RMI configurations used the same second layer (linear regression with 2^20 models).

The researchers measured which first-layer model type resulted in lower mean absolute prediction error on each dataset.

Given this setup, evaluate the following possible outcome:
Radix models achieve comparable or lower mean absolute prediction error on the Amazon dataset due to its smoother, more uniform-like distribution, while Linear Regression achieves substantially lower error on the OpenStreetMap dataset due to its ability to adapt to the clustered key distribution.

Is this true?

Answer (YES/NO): NO